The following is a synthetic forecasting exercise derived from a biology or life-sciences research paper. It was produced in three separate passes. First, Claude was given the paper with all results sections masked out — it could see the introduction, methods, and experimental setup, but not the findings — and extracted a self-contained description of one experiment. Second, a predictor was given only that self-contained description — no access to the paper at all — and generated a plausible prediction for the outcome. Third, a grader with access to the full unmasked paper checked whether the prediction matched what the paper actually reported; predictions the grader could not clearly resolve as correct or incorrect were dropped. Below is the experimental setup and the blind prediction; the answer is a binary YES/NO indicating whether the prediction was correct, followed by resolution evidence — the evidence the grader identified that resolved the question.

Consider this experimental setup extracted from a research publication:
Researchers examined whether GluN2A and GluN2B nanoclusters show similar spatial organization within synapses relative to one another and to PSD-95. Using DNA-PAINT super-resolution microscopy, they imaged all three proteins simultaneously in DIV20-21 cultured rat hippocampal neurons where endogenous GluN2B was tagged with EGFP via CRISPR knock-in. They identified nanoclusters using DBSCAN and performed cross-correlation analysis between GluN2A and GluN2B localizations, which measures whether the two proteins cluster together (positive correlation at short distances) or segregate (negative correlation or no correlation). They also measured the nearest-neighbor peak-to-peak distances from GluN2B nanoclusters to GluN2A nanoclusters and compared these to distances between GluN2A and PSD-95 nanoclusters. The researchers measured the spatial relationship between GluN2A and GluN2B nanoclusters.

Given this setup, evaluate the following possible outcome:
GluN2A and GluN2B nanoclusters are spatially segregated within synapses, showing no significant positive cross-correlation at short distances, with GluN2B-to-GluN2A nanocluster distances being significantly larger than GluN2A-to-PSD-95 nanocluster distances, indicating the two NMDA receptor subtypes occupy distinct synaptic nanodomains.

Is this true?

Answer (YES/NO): NO